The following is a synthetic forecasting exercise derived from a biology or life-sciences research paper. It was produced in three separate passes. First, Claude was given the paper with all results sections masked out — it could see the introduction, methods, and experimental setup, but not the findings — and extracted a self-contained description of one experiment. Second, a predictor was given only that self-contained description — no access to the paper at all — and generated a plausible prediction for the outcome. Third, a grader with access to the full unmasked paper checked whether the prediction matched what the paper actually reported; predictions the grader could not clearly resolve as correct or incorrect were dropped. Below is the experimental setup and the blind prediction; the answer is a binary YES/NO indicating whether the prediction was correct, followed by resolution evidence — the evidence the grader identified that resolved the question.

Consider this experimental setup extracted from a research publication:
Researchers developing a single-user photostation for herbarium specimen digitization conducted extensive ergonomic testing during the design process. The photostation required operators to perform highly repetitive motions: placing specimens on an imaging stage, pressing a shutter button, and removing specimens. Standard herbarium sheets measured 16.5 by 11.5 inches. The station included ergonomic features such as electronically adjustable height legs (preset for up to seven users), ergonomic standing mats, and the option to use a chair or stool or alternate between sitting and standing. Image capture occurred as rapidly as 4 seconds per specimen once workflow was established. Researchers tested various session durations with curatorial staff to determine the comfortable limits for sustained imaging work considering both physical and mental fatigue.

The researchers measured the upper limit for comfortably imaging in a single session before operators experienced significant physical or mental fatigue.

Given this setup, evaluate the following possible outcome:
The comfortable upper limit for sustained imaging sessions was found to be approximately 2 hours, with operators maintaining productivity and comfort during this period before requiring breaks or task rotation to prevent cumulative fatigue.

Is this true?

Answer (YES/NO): YES